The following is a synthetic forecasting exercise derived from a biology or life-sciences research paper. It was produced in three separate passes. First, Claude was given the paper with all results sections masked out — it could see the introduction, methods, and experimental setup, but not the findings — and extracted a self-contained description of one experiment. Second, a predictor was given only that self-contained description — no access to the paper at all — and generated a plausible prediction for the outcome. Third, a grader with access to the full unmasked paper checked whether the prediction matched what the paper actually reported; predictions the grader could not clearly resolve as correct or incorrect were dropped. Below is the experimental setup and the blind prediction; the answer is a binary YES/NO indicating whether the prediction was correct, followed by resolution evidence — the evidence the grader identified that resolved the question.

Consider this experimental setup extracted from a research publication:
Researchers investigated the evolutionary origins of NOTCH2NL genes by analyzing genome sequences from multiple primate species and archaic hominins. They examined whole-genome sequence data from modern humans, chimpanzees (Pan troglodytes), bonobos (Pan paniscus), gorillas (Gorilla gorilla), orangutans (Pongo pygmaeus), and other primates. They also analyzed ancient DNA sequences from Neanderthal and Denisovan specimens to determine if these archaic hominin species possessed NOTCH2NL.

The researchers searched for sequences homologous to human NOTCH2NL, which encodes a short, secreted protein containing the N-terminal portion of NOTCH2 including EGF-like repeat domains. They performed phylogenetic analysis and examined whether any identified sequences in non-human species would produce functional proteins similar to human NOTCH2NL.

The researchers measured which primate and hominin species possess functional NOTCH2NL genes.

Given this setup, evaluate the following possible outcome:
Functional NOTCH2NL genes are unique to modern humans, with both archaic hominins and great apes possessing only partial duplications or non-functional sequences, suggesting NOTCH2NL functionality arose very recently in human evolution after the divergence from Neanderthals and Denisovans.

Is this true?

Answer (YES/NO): NO